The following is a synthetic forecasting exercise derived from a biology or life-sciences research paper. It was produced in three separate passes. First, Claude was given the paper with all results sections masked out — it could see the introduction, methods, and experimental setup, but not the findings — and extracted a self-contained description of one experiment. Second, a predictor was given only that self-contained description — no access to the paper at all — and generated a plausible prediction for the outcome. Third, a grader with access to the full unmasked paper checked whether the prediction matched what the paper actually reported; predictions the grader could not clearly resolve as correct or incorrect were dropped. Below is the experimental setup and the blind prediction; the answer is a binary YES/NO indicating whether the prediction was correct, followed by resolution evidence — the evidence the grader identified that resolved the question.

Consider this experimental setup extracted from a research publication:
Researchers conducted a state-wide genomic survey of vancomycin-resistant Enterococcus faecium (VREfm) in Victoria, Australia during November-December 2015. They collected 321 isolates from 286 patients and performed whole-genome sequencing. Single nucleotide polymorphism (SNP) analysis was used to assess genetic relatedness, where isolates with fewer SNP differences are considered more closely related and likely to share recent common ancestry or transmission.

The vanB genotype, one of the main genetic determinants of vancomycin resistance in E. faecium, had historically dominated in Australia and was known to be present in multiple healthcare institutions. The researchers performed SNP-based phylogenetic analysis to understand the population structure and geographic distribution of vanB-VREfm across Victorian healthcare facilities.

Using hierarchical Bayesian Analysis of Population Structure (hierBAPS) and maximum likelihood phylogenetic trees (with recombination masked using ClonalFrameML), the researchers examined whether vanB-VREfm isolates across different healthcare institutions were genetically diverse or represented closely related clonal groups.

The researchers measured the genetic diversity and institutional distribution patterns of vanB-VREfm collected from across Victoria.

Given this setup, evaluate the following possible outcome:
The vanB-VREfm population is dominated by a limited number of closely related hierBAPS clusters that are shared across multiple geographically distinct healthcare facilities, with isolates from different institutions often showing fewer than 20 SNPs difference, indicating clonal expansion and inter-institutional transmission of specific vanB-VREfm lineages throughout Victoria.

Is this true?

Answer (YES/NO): YES